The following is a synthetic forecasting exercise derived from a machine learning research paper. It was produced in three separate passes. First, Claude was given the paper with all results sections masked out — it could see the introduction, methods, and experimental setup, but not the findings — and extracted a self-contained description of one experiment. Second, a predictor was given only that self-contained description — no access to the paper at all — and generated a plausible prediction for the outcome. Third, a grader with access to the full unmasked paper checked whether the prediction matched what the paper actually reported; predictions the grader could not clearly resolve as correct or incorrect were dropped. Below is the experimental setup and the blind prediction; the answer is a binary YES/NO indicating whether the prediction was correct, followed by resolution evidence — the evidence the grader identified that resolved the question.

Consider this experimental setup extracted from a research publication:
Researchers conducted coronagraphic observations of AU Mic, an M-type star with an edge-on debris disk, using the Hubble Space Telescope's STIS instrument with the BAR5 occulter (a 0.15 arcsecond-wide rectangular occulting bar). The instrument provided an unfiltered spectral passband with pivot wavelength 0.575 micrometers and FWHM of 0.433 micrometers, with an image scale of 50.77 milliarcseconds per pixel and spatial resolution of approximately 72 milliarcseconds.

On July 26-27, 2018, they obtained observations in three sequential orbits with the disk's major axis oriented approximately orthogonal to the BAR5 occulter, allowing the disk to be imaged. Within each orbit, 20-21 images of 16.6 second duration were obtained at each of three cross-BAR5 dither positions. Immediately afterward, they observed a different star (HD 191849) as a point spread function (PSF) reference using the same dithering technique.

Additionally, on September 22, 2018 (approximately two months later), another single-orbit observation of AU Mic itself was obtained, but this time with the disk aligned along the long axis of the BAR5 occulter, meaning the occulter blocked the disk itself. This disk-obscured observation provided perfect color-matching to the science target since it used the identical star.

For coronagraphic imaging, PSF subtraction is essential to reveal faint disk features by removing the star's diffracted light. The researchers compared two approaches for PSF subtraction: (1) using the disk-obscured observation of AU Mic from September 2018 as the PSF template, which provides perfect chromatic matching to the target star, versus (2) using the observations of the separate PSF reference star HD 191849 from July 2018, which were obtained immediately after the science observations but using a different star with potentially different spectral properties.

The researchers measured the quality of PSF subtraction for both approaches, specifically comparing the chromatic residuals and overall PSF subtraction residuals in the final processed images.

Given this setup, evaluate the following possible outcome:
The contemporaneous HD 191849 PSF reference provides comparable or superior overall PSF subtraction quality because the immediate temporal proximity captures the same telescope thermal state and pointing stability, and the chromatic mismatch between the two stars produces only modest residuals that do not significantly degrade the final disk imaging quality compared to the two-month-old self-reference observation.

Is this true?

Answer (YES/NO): YES